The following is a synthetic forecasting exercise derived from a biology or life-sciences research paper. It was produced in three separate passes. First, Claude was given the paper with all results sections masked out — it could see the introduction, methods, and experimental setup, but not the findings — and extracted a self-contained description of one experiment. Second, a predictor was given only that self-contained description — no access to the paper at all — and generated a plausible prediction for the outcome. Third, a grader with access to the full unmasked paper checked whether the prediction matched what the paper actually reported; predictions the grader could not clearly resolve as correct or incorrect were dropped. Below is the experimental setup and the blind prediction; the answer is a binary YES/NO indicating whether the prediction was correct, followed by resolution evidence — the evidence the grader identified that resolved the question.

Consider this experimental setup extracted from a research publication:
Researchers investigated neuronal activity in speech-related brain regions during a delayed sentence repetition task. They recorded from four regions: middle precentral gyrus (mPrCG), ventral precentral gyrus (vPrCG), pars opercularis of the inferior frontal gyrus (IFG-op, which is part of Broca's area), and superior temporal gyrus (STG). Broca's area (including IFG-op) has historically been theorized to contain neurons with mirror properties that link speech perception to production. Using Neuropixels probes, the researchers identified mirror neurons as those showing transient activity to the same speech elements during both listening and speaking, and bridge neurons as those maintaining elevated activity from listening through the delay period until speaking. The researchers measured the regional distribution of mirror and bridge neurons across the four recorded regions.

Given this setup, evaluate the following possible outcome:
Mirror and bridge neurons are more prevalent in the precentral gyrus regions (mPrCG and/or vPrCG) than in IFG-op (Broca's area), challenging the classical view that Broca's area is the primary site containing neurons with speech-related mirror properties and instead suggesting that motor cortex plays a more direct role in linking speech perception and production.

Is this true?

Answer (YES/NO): YES